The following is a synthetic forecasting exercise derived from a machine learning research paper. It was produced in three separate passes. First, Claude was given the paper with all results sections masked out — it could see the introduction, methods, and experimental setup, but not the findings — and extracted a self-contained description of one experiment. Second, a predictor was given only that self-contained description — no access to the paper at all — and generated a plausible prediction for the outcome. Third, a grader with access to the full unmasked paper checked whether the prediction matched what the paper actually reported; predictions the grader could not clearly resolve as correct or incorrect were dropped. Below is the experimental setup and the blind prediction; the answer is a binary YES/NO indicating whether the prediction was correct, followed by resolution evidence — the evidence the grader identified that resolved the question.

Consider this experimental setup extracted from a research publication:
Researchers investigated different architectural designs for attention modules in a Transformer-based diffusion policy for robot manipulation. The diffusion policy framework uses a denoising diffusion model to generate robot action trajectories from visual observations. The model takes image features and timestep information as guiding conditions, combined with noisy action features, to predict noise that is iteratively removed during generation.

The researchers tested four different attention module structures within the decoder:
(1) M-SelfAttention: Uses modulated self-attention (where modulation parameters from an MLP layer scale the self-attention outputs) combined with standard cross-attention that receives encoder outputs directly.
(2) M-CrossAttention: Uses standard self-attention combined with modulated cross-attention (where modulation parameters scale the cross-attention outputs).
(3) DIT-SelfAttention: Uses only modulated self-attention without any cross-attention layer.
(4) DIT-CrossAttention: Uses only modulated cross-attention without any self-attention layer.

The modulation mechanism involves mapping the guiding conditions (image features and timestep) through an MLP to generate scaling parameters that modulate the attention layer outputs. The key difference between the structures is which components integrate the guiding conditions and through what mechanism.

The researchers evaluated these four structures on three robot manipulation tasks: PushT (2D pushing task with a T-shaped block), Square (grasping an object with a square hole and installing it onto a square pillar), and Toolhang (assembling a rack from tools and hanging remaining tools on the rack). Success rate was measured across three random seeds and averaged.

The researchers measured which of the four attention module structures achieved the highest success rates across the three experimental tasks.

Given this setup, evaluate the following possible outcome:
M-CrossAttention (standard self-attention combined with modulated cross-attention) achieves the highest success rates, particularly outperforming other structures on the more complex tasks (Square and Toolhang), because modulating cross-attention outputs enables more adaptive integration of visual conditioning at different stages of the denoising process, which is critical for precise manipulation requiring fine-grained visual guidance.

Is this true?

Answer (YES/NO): NO